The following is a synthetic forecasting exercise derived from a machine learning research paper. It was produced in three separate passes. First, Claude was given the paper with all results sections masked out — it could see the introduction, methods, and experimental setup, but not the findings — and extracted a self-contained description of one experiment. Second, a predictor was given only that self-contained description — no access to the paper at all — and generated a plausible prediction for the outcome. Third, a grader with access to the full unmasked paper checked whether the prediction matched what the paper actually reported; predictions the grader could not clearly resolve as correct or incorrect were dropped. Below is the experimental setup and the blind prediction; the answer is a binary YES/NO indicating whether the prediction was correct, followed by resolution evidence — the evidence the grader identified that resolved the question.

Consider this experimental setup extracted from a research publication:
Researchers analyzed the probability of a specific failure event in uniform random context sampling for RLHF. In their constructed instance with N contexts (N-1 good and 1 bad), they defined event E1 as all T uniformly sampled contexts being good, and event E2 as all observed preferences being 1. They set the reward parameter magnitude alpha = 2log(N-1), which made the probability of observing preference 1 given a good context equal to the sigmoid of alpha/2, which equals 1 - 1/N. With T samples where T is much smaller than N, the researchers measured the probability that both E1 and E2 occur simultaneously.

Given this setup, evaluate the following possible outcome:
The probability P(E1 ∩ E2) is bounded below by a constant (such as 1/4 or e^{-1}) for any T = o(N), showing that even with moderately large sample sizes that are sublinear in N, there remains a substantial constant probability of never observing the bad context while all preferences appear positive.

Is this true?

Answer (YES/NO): YES